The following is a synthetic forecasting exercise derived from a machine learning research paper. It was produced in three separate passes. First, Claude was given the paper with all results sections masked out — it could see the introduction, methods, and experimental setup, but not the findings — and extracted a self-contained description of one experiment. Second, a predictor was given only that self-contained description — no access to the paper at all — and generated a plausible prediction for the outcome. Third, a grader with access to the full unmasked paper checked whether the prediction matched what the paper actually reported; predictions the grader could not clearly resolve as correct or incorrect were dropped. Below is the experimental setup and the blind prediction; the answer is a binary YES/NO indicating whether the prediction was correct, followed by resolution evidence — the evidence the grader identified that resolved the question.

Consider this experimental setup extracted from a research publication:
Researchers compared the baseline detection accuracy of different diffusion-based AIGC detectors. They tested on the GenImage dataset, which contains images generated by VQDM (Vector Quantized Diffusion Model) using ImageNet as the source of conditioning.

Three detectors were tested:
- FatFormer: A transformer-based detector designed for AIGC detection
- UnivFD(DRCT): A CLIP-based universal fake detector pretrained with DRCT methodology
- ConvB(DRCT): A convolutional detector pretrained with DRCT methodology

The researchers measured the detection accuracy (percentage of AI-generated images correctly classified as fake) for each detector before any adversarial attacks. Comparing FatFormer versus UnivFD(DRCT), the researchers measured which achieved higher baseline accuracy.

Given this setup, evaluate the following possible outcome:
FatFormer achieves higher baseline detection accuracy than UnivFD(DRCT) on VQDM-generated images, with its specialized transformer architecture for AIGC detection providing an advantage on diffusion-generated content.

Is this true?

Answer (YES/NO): NO